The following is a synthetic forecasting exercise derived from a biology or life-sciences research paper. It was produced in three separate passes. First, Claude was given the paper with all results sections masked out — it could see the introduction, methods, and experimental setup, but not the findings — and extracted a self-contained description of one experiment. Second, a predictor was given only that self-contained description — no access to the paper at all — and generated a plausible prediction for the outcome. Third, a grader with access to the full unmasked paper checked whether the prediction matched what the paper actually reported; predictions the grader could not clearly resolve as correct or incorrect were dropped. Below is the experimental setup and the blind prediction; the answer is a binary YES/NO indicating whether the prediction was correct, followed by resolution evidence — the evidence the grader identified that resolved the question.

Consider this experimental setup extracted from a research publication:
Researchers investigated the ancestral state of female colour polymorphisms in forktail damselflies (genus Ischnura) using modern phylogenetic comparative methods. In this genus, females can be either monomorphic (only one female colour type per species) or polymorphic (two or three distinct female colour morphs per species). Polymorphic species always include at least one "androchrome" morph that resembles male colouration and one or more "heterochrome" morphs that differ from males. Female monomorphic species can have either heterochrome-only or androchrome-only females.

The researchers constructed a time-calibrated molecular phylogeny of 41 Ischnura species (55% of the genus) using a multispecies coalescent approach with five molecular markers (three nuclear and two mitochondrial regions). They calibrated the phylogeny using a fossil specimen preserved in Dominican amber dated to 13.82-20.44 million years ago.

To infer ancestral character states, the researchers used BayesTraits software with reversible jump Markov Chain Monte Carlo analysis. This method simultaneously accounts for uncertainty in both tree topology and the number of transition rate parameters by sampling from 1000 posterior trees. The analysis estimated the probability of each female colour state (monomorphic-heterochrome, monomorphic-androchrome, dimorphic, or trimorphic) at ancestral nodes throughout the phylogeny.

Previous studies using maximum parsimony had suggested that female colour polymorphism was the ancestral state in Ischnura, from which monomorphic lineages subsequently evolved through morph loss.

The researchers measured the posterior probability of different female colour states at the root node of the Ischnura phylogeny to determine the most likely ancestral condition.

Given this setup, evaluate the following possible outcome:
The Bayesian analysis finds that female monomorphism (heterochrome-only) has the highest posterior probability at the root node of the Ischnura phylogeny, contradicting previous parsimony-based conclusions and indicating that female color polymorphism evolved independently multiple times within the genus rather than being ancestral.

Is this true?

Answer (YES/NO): YES